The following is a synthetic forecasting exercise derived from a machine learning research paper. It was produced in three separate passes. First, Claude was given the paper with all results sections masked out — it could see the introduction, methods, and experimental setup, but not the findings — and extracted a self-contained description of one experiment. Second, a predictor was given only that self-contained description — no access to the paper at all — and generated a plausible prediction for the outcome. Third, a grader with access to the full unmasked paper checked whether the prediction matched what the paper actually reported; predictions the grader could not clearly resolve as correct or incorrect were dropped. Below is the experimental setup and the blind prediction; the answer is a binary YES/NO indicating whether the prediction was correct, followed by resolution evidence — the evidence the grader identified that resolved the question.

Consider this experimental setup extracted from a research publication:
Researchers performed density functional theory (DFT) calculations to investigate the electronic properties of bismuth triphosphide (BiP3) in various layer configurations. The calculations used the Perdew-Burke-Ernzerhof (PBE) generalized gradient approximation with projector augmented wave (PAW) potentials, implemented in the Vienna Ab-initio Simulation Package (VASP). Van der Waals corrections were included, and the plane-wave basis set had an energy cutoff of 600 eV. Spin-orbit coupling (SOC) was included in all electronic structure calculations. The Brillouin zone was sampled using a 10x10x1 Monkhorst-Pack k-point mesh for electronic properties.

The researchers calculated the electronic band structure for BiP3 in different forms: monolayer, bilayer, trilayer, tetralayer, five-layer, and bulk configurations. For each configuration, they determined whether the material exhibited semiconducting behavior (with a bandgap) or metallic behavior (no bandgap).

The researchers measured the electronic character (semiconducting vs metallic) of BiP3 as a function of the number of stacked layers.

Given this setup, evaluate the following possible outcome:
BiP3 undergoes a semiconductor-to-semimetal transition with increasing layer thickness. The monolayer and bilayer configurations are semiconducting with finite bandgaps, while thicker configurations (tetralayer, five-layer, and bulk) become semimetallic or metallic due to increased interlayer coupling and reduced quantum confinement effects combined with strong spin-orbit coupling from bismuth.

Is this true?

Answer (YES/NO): NO